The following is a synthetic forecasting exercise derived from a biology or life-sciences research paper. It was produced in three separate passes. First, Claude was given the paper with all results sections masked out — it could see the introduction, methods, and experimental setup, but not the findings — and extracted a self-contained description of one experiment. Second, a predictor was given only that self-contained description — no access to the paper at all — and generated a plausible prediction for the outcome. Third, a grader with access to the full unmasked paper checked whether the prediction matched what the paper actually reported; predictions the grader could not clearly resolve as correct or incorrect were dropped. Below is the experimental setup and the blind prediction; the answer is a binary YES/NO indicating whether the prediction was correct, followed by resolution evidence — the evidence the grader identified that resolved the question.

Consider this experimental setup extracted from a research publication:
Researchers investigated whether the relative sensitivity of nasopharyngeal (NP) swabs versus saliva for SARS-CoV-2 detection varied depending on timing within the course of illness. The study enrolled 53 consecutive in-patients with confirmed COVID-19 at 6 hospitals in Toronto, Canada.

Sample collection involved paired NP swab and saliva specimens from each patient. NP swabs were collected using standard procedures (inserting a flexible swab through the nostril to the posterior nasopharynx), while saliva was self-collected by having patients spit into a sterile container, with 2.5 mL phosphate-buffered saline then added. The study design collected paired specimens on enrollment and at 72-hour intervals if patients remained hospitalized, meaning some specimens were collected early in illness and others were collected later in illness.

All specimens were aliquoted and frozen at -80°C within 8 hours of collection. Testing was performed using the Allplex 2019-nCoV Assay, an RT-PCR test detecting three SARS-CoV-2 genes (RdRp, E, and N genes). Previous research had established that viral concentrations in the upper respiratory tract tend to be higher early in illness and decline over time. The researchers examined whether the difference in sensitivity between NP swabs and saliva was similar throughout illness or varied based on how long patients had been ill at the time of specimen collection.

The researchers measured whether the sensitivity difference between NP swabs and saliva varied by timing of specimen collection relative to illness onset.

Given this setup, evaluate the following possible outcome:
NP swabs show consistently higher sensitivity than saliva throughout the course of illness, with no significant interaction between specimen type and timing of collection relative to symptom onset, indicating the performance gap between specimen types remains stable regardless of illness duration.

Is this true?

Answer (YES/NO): NO